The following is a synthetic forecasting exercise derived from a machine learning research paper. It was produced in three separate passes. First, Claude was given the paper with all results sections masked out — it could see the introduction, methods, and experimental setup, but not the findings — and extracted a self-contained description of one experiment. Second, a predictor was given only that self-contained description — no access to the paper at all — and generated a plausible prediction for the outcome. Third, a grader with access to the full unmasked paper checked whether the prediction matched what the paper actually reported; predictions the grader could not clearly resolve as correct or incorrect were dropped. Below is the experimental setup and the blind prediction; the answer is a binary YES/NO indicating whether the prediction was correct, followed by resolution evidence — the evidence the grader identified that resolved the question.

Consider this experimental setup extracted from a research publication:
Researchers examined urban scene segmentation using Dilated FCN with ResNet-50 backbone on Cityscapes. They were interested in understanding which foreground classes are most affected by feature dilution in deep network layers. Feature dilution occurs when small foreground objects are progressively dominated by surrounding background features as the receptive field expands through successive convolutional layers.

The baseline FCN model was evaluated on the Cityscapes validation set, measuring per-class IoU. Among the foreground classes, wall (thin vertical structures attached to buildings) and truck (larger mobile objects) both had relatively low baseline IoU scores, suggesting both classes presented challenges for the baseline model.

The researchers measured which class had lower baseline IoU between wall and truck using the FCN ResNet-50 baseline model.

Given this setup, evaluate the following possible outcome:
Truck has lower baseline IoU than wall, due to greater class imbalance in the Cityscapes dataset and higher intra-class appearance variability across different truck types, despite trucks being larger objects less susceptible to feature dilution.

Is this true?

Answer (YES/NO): NO